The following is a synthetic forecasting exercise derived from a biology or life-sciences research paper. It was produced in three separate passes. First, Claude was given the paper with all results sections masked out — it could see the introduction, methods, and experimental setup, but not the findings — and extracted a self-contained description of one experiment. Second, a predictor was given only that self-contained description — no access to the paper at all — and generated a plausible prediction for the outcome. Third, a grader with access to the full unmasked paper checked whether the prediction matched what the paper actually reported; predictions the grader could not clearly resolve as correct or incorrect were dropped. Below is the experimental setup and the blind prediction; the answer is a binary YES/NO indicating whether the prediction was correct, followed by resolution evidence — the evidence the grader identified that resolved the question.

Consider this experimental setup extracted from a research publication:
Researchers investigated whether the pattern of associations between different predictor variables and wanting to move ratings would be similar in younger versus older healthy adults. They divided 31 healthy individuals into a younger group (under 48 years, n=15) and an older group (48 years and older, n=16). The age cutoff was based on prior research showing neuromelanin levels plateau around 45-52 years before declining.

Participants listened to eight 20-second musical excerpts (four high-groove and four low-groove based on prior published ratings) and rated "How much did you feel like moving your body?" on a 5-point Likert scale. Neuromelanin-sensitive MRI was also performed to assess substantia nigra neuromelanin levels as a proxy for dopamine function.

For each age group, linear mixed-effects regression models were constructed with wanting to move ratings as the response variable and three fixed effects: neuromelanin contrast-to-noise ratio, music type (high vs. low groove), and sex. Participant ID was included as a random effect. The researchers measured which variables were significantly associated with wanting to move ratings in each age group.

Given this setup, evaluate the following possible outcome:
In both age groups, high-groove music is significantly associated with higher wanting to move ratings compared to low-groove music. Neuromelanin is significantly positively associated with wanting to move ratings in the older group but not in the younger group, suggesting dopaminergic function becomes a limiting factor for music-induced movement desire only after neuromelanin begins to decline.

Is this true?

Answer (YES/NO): NO